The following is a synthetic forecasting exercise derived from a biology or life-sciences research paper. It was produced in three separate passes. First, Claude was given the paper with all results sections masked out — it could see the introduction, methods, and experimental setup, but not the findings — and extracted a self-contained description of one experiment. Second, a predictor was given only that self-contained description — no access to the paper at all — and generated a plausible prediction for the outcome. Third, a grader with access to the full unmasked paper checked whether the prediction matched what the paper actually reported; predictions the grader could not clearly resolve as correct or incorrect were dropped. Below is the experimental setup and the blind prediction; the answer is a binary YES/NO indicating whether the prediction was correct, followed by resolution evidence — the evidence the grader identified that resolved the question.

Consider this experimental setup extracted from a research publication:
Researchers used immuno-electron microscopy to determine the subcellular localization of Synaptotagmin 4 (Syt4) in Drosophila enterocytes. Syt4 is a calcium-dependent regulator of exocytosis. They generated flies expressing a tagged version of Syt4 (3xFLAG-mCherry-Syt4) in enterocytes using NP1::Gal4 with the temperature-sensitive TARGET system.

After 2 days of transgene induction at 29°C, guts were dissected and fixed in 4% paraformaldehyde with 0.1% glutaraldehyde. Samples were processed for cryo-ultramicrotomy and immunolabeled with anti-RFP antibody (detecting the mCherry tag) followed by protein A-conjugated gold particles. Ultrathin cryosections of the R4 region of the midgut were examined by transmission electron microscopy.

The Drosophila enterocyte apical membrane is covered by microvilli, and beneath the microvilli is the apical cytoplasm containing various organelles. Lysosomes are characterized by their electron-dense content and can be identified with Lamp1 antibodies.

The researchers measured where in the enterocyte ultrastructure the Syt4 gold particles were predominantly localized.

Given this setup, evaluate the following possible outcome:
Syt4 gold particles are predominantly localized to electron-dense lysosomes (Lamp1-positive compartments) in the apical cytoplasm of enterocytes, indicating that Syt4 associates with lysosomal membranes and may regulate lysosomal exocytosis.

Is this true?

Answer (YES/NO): NO